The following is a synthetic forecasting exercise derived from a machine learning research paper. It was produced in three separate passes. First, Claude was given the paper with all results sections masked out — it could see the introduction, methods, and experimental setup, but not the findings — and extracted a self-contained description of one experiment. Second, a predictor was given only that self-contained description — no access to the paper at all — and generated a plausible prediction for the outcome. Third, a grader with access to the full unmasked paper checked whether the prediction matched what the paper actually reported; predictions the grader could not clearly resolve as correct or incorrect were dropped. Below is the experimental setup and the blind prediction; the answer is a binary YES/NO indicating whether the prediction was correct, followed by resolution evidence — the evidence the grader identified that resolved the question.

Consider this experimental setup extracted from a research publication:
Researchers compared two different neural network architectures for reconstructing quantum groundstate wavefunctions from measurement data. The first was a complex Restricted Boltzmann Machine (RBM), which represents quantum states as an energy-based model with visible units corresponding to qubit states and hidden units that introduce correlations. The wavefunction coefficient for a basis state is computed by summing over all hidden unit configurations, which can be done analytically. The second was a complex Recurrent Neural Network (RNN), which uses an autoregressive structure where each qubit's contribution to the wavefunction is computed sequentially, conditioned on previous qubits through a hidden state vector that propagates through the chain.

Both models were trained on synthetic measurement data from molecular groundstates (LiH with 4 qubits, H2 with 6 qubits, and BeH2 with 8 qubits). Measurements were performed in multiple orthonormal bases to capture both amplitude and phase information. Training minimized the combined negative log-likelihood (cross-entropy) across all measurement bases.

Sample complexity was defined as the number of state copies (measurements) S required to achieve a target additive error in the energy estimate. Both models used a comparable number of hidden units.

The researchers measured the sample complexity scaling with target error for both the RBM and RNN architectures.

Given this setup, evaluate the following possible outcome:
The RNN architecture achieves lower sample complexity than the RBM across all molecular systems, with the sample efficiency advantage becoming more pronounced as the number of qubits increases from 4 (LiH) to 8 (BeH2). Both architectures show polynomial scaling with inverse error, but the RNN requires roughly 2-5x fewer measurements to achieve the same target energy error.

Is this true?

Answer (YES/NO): NO